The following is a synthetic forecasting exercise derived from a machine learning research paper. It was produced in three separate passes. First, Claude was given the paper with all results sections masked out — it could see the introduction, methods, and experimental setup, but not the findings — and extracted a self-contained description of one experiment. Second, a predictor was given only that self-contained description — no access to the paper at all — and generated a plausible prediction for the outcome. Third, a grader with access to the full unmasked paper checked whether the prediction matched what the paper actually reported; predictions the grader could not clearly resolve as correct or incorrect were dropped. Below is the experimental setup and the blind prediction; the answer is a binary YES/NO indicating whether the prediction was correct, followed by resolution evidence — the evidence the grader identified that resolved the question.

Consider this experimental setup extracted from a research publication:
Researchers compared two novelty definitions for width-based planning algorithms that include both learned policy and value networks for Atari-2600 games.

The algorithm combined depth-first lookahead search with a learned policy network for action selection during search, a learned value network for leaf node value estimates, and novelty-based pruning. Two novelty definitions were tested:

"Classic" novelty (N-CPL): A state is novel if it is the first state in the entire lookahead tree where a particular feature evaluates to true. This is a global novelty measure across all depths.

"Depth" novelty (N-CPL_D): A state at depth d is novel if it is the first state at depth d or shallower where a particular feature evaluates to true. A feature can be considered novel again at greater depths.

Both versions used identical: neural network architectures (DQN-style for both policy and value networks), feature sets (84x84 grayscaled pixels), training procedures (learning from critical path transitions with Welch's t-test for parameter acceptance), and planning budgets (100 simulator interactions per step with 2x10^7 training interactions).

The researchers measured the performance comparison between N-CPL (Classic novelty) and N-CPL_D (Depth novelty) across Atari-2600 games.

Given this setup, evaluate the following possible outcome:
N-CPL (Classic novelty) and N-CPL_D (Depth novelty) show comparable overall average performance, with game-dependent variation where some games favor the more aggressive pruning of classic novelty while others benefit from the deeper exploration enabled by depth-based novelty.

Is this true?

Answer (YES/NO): NO